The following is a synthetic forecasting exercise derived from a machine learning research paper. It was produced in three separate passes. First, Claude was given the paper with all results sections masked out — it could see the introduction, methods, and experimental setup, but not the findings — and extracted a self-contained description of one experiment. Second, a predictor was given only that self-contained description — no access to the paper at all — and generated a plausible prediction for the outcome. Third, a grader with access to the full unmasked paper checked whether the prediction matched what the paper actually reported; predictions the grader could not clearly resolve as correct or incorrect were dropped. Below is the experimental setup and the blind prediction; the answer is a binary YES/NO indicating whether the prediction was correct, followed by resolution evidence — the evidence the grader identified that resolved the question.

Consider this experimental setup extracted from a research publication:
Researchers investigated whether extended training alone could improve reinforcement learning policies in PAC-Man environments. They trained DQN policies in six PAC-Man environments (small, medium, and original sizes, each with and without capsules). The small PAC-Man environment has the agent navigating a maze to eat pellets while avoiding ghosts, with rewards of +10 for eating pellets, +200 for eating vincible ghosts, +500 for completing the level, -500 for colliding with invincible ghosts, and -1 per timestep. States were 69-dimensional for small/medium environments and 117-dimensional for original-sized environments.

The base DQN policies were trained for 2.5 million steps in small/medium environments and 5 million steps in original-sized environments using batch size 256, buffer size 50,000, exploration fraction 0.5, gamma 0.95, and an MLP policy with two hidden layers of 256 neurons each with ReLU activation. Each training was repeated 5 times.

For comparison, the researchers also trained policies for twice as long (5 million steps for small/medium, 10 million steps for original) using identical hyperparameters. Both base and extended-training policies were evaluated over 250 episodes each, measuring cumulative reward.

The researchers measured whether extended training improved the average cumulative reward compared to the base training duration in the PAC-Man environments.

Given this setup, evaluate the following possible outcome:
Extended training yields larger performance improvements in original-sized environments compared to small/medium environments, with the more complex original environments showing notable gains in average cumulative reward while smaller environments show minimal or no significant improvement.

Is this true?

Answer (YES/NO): NO